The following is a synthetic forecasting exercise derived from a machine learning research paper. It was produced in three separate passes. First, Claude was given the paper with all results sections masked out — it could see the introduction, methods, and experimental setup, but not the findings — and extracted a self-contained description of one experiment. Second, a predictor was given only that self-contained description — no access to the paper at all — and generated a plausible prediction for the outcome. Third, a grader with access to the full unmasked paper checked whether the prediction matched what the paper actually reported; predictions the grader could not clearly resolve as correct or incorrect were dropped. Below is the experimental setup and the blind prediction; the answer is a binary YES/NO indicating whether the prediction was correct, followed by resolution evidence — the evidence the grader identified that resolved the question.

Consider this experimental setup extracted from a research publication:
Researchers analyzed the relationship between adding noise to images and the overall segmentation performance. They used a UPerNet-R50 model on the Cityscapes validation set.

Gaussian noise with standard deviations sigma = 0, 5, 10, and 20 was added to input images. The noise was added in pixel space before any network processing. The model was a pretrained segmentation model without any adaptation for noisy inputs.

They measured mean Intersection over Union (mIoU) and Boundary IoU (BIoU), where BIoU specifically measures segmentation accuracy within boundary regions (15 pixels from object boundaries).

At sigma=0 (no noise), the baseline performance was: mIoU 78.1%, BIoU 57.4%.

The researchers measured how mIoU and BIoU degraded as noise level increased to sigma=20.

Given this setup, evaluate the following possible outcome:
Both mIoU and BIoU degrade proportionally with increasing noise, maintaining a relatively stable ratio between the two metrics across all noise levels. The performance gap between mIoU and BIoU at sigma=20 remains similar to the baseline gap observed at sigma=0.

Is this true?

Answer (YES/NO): NO